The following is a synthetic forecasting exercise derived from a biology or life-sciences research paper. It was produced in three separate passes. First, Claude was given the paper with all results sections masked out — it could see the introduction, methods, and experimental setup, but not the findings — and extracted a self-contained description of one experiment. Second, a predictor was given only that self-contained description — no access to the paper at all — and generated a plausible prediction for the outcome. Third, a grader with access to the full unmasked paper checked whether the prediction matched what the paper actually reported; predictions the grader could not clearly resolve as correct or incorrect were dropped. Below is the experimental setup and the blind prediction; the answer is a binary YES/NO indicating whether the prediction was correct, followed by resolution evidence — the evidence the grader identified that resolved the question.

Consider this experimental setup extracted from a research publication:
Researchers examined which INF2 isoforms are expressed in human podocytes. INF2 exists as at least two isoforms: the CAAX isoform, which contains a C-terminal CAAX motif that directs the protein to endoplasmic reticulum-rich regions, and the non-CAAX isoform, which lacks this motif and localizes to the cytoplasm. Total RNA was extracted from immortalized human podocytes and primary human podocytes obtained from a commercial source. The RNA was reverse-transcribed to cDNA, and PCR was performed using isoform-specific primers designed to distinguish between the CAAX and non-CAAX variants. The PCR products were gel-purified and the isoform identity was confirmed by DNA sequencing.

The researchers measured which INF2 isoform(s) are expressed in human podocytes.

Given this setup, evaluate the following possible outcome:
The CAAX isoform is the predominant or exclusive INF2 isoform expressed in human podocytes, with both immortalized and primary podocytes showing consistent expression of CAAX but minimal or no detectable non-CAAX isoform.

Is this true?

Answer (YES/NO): NO